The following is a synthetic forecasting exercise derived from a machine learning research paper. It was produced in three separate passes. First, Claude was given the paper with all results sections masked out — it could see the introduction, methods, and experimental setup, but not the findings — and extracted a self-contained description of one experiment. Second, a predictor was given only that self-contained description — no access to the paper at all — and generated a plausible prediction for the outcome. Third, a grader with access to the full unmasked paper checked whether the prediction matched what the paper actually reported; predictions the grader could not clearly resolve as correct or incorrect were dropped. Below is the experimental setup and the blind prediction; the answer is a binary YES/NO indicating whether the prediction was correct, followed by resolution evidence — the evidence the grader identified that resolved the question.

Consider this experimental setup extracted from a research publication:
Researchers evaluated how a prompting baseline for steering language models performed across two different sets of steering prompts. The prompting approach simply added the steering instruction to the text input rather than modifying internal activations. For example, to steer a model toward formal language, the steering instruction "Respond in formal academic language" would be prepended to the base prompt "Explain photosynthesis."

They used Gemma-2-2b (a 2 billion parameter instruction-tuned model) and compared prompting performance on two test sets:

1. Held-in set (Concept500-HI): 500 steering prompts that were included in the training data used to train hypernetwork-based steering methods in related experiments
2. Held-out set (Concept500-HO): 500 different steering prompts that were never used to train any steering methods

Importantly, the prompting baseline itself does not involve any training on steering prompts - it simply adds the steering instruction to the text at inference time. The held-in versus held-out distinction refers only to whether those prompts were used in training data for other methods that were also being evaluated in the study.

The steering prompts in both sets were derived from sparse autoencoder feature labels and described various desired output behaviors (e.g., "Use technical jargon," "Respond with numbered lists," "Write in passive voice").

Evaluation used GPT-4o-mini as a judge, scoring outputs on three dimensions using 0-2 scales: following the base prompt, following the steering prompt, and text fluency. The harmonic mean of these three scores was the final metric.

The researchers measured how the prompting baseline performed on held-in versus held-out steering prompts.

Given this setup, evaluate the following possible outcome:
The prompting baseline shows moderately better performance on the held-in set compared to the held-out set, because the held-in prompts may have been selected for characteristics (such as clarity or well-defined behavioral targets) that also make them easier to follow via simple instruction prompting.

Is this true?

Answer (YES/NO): NO